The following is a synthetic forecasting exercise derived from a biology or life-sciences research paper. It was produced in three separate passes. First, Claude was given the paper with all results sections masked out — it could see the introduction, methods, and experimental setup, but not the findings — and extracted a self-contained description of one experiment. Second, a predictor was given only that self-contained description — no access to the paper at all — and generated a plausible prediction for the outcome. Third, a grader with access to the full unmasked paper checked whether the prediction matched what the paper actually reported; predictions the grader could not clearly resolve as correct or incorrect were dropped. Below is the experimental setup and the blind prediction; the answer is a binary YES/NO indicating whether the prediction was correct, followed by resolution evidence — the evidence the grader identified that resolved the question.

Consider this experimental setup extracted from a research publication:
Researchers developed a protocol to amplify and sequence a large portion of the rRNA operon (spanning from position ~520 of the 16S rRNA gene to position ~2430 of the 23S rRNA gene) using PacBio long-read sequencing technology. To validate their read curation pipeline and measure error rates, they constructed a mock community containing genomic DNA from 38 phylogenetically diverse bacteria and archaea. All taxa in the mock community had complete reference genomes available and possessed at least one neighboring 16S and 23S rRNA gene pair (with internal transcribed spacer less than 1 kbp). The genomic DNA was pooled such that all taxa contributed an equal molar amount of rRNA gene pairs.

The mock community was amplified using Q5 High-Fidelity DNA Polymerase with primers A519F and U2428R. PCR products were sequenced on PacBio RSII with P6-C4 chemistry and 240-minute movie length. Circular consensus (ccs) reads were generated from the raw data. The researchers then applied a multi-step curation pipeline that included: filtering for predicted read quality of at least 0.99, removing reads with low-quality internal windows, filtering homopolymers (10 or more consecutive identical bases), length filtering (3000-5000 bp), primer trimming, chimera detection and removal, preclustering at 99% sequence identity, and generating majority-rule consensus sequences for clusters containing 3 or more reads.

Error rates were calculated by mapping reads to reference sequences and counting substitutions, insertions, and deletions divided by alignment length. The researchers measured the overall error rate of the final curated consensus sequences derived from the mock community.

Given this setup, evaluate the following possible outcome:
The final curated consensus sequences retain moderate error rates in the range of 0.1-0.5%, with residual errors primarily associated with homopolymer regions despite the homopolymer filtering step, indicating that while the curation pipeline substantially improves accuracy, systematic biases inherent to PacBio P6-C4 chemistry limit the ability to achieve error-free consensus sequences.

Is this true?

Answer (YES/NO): NO